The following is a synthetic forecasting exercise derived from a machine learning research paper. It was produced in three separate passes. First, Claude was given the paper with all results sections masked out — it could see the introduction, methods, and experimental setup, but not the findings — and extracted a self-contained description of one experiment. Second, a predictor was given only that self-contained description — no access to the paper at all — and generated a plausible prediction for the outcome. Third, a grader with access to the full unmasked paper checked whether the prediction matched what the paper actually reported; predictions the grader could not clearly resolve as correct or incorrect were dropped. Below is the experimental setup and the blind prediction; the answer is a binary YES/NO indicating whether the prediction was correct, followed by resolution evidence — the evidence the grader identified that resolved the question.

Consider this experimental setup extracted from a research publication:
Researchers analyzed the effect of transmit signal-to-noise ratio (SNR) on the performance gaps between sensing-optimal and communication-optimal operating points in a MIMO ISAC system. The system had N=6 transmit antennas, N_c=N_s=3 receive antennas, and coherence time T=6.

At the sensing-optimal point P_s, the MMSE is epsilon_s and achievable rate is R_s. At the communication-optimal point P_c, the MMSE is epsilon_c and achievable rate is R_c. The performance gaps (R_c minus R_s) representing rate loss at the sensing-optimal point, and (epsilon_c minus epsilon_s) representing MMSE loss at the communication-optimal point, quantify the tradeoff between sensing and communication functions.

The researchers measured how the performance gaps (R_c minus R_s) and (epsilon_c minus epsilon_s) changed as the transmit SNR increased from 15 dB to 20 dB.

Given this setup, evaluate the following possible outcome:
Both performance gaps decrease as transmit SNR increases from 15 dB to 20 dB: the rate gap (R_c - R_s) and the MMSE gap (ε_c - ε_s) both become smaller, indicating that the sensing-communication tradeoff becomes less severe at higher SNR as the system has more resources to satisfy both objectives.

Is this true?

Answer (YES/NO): NO